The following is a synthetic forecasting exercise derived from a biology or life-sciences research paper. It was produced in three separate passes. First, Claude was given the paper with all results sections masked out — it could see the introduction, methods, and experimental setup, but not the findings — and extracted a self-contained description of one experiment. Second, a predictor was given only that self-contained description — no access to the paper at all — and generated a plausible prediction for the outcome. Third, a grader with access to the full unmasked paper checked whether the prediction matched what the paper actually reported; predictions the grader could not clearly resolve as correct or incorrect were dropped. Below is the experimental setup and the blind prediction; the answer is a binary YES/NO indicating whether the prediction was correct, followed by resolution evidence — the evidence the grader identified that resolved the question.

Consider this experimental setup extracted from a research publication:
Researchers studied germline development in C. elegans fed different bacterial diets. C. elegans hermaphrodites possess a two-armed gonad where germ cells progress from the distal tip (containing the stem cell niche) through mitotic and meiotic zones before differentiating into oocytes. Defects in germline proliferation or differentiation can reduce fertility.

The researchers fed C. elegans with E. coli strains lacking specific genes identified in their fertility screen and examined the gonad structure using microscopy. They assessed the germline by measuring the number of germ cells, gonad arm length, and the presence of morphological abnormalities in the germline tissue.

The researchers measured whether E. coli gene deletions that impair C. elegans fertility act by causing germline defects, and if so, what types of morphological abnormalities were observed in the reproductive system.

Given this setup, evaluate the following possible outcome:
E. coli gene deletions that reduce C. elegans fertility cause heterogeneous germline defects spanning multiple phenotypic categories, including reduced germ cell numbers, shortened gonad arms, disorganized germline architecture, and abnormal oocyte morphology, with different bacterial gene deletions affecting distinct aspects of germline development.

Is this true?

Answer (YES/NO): NO